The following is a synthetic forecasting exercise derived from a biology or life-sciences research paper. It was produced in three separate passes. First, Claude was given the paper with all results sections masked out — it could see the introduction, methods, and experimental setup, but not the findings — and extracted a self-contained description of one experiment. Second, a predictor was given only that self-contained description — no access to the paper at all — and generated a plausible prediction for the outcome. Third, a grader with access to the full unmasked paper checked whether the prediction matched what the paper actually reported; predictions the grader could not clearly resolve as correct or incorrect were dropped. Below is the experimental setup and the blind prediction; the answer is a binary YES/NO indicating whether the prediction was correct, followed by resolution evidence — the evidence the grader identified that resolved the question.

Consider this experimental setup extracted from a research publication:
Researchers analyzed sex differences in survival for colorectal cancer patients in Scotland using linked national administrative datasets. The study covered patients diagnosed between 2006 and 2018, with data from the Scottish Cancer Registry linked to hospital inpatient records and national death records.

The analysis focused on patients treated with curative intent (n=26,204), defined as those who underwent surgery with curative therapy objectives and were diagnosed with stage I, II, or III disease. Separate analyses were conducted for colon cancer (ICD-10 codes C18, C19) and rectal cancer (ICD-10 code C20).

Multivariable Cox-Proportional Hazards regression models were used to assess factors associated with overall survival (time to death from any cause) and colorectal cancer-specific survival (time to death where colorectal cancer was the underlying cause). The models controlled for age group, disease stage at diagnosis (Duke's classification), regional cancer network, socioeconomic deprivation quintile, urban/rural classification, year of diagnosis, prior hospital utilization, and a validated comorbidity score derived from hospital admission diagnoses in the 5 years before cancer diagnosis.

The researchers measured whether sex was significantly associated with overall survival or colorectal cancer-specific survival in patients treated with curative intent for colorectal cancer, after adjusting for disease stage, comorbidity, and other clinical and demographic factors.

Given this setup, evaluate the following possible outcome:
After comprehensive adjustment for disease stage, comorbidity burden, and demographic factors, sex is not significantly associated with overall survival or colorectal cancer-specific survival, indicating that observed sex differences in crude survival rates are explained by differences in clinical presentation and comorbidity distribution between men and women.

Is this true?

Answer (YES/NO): NO